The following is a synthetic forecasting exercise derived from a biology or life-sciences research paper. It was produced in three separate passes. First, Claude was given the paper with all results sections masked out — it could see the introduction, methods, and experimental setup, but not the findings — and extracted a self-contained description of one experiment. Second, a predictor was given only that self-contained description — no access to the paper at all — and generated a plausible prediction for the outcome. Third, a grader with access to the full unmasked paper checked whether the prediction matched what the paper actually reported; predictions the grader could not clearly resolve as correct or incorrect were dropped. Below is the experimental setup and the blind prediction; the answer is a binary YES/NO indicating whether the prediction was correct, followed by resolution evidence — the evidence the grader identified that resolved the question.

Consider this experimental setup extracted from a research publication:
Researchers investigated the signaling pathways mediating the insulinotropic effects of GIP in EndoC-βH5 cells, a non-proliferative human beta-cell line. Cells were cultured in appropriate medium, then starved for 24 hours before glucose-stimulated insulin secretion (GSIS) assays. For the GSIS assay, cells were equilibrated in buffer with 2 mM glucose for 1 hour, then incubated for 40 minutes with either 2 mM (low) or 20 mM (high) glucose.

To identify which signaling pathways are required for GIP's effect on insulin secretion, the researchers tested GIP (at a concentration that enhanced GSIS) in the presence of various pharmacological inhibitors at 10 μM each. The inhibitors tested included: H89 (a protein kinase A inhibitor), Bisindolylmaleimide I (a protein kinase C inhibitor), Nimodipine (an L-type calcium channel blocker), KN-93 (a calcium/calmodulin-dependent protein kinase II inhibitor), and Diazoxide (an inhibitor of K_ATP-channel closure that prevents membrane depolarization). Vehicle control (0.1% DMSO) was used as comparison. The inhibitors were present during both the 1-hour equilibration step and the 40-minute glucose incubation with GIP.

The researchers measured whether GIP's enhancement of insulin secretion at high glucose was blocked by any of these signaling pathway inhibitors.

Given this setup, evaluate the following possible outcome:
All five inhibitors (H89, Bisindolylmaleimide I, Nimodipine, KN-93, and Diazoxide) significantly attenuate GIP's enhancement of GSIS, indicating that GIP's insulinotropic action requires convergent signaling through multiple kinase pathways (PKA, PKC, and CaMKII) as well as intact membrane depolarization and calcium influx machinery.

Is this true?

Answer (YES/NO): NO